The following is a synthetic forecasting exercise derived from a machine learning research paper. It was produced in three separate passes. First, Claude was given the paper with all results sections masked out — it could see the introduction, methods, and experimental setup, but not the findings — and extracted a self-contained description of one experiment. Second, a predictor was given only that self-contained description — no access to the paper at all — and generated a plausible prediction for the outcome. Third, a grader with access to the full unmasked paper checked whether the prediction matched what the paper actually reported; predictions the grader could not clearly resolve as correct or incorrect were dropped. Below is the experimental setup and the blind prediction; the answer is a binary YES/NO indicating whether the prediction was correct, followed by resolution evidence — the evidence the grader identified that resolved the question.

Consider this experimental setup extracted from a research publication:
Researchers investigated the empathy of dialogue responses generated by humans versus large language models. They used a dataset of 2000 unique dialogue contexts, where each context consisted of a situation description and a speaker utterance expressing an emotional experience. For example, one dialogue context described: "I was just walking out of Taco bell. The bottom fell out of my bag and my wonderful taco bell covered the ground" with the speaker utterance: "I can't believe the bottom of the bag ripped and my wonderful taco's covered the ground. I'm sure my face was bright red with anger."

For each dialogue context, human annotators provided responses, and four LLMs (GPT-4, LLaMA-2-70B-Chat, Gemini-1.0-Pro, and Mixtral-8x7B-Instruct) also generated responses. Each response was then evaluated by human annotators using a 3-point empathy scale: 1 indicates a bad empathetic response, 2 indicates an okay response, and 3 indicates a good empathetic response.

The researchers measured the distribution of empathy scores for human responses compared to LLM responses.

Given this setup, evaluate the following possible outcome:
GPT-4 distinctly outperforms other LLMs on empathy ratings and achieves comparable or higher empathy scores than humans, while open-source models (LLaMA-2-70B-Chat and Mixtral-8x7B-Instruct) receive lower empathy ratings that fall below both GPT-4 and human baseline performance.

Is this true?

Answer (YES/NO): NO